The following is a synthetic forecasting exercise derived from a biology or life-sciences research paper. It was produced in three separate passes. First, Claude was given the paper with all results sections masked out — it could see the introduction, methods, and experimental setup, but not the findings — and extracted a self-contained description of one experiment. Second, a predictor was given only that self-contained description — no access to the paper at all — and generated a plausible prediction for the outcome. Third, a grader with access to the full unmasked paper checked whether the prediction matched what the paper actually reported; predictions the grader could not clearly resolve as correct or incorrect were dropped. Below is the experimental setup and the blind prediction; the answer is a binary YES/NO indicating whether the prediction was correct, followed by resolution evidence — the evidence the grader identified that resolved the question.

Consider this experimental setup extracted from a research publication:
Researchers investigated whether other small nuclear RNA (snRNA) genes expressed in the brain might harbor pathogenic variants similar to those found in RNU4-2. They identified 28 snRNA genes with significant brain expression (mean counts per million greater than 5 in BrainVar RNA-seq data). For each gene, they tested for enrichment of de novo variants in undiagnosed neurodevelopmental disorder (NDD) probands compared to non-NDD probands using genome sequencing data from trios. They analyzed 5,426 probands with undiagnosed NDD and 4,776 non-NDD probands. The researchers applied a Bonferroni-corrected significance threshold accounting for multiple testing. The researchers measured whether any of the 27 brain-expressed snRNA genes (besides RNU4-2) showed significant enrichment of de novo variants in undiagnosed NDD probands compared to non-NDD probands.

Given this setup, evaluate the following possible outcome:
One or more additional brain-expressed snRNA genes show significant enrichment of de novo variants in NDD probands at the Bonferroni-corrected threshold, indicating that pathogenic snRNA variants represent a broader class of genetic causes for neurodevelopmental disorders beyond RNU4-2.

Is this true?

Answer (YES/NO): NO